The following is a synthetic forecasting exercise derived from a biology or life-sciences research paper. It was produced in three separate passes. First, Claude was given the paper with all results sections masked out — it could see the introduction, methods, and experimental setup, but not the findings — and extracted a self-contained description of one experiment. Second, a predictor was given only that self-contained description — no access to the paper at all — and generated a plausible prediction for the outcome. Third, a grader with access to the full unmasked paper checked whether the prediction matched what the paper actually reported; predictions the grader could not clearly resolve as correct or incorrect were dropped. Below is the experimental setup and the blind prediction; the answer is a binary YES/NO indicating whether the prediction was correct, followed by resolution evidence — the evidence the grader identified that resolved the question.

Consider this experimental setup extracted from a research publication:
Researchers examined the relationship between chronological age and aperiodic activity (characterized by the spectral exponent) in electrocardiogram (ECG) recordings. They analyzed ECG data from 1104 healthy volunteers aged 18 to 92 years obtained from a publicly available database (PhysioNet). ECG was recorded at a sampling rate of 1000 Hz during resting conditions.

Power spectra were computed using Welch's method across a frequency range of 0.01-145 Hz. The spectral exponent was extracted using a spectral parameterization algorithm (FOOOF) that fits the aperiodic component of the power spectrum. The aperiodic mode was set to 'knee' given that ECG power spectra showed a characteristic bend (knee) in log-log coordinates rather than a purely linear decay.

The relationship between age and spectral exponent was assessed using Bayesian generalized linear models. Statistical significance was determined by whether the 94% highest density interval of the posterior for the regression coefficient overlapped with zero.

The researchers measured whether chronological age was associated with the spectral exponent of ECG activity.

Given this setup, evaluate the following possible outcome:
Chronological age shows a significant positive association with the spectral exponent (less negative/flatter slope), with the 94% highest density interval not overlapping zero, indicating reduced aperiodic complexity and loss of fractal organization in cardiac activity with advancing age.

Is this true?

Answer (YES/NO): NO